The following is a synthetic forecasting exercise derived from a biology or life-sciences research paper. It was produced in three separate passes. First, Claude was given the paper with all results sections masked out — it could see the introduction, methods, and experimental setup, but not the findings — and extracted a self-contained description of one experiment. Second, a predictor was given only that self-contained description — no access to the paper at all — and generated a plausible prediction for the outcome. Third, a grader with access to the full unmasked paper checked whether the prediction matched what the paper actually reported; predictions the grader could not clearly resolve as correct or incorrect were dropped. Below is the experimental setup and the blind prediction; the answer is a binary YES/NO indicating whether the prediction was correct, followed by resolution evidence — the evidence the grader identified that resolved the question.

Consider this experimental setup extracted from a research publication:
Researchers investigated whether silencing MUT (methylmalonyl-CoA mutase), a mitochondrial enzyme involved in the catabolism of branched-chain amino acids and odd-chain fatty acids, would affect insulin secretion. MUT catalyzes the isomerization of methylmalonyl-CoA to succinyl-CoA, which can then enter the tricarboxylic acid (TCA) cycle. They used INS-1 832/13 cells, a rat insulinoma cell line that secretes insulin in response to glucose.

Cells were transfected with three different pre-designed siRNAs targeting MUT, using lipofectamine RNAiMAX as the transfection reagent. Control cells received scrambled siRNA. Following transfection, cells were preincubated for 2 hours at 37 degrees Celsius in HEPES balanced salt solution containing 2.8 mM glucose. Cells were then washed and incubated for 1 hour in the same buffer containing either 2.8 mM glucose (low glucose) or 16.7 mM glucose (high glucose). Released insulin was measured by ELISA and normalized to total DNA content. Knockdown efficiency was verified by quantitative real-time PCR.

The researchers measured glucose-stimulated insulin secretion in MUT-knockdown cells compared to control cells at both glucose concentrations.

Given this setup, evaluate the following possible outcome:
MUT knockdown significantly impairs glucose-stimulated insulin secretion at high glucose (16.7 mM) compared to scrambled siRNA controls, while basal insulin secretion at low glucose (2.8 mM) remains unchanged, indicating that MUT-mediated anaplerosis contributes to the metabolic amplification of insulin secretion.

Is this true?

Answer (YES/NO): YES